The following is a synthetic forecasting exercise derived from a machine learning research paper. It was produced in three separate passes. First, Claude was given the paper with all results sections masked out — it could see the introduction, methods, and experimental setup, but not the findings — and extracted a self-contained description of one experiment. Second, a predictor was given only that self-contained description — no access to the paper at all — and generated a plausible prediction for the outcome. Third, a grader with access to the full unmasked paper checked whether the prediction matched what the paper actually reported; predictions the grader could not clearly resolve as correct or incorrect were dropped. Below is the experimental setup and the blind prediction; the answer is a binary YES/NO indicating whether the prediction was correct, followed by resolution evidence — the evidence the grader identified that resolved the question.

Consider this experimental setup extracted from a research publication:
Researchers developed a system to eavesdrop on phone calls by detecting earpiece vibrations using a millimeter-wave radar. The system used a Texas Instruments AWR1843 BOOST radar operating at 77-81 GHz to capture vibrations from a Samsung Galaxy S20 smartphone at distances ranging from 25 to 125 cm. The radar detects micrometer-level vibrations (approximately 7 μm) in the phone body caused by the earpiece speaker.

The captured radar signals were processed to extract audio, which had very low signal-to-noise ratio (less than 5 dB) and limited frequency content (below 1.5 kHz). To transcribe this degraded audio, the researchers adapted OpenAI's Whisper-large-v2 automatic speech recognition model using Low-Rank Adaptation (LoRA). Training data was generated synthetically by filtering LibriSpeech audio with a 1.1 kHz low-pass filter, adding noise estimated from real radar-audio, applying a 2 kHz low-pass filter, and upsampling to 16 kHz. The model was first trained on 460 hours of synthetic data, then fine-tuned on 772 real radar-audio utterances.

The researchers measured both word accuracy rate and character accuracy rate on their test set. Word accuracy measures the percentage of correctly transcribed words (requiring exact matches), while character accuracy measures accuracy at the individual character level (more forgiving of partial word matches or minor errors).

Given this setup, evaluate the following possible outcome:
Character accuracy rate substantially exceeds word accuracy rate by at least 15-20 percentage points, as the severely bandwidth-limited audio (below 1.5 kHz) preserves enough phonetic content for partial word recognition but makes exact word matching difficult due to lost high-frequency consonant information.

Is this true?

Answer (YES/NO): YES